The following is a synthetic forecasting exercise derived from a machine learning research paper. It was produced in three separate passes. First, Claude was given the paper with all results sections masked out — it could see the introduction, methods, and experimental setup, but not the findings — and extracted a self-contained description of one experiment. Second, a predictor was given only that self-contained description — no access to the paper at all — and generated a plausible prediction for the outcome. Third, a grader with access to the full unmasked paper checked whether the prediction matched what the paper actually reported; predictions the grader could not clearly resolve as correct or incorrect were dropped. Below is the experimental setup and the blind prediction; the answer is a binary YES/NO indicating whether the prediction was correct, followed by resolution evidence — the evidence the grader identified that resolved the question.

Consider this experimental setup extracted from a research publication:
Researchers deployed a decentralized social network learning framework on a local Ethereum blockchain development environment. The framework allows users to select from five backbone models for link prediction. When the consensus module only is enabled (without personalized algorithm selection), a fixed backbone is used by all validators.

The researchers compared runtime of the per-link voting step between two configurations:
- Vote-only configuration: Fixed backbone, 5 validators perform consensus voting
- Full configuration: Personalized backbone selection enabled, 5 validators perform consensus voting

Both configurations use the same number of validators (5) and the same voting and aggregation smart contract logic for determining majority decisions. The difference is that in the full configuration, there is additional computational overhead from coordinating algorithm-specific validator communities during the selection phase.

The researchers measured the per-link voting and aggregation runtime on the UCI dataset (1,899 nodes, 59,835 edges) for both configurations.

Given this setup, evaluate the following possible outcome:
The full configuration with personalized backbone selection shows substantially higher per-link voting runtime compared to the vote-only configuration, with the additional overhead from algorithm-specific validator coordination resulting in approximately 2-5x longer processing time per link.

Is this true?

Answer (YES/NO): NO